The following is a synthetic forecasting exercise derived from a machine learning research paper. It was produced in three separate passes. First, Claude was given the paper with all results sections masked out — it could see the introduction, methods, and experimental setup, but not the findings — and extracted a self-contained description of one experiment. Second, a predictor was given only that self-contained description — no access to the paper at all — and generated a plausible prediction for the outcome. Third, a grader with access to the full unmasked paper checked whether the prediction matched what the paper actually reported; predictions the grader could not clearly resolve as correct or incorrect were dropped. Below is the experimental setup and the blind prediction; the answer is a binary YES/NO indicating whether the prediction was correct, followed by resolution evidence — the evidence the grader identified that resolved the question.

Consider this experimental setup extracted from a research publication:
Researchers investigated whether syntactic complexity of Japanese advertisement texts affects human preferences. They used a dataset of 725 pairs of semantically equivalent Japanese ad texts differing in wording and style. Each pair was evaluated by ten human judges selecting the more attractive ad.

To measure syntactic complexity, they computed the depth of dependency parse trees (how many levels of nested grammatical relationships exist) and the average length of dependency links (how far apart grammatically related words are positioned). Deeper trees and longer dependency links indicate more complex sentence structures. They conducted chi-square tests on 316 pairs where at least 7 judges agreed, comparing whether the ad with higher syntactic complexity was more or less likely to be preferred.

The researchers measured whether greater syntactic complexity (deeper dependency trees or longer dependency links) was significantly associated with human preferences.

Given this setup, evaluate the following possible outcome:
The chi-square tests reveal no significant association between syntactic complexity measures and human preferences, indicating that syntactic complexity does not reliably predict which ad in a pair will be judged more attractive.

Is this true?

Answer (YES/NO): YES